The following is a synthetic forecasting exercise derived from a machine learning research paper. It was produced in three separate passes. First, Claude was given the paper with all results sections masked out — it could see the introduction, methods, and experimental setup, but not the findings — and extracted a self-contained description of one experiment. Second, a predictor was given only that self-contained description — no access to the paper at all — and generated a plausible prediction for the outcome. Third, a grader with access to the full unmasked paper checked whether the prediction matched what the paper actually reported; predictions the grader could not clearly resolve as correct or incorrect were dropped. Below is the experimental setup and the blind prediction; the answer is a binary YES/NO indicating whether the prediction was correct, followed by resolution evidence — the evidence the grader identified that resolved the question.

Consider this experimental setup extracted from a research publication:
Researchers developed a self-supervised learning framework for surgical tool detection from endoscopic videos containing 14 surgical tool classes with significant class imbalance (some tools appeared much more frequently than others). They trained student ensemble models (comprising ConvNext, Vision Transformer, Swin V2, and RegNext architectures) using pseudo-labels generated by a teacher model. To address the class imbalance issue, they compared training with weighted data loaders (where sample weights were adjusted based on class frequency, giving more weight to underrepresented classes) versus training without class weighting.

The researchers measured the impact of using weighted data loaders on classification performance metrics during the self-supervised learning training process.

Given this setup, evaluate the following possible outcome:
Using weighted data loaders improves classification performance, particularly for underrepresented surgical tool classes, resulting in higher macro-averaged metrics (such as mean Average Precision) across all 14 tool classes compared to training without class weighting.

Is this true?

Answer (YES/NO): NO